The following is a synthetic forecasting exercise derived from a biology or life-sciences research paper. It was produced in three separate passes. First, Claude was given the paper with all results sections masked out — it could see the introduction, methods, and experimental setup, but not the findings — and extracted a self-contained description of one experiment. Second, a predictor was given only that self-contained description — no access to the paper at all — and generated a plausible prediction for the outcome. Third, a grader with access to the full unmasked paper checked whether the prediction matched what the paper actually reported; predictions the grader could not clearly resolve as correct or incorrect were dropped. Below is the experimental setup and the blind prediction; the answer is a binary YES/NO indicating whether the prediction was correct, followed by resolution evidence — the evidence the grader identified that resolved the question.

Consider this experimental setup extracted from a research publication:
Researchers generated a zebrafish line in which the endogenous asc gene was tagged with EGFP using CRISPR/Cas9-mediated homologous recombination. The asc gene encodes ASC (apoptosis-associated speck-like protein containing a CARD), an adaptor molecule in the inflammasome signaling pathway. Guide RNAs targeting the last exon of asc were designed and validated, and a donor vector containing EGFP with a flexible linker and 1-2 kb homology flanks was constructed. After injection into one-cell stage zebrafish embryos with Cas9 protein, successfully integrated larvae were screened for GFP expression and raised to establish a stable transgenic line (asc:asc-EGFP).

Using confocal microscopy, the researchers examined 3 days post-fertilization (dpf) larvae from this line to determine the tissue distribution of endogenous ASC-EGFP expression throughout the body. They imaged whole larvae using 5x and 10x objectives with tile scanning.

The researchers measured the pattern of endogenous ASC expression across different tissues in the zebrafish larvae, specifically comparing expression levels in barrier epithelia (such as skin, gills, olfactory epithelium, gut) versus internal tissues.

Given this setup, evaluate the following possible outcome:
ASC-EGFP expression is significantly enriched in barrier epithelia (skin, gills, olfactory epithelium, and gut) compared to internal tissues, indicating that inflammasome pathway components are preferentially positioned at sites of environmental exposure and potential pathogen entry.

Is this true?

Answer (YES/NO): YES